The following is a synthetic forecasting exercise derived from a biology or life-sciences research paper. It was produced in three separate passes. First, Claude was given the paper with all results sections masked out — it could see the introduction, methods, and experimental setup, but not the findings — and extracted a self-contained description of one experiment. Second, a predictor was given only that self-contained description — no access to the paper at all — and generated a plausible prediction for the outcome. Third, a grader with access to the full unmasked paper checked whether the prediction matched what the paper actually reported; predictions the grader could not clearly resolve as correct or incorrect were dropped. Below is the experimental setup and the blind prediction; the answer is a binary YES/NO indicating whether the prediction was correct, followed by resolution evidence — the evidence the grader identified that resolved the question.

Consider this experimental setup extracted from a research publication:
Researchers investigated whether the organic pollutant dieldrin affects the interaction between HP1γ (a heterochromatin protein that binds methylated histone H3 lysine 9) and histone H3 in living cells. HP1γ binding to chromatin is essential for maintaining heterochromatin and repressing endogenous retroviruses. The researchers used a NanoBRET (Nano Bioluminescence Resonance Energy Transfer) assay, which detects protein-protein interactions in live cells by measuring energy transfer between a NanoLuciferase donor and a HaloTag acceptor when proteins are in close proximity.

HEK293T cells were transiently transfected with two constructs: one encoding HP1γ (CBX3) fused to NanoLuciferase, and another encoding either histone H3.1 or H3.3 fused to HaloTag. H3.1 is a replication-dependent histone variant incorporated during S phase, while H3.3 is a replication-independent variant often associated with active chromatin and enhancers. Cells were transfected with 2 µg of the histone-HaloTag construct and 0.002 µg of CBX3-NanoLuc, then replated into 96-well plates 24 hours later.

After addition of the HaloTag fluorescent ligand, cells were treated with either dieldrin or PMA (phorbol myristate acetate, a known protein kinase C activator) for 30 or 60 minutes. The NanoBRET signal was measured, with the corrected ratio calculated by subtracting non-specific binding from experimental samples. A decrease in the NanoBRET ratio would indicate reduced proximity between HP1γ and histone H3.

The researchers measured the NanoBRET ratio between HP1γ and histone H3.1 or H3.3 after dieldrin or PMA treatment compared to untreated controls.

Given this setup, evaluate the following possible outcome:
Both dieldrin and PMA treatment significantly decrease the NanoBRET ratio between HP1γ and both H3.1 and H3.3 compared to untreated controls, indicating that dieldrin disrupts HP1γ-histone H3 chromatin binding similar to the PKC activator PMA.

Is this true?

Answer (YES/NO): NO